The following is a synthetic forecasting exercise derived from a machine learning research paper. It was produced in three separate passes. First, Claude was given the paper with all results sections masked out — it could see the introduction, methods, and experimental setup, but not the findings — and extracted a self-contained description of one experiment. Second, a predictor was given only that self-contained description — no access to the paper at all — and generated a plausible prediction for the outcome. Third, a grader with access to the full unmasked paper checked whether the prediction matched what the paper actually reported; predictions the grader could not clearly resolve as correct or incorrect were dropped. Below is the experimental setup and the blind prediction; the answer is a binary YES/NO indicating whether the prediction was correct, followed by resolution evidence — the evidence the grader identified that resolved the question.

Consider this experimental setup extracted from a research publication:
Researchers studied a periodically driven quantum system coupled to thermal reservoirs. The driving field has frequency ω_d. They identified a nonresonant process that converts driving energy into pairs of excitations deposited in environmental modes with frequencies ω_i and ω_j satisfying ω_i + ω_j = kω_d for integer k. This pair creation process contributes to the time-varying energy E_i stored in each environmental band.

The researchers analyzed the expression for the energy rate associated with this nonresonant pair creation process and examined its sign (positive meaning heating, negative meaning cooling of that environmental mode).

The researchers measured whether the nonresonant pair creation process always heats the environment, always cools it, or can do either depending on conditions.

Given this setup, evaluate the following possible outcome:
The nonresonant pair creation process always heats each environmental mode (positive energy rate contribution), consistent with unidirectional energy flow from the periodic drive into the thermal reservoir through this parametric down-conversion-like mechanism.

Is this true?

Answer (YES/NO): YES